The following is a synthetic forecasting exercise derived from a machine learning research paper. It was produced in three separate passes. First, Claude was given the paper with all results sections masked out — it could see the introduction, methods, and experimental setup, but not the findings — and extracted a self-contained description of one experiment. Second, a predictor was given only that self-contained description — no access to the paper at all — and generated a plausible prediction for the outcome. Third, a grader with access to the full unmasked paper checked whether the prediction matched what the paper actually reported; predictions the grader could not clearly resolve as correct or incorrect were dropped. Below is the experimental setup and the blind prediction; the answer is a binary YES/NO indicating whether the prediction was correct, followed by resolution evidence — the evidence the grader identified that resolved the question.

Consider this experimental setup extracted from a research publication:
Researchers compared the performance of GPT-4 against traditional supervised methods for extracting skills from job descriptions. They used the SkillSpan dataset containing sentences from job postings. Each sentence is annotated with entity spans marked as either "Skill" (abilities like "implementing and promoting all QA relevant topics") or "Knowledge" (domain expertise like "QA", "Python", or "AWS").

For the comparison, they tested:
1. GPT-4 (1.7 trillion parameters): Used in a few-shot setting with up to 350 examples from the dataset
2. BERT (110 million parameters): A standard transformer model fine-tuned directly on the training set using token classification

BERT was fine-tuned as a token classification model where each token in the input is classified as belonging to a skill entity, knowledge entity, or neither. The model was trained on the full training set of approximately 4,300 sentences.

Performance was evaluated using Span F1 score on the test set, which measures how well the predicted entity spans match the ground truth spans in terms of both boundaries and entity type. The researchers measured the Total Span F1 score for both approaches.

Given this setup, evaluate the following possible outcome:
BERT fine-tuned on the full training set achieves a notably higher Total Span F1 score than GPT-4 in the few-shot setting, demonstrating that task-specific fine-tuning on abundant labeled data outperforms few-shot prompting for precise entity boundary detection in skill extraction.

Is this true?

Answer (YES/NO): YES